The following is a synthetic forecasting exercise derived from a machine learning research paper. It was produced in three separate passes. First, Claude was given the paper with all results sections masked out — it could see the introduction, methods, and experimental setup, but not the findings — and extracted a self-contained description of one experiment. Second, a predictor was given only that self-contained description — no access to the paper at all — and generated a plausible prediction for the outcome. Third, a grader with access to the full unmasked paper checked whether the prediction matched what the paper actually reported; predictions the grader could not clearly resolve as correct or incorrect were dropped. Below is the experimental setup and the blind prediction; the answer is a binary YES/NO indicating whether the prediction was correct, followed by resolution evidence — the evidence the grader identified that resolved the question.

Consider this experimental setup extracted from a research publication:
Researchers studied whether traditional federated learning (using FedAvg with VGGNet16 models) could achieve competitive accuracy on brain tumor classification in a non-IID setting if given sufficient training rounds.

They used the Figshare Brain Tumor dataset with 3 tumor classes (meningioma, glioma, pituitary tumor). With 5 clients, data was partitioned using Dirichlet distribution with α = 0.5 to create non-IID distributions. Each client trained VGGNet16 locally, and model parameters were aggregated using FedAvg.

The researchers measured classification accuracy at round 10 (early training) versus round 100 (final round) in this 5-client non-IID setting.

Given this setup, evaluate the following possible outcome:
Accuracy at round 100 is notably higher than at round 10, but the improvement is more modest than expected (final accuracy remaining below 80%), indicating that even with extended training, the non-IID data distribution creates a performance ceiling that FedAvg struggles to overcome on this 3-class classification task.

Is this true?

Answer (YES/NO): NO